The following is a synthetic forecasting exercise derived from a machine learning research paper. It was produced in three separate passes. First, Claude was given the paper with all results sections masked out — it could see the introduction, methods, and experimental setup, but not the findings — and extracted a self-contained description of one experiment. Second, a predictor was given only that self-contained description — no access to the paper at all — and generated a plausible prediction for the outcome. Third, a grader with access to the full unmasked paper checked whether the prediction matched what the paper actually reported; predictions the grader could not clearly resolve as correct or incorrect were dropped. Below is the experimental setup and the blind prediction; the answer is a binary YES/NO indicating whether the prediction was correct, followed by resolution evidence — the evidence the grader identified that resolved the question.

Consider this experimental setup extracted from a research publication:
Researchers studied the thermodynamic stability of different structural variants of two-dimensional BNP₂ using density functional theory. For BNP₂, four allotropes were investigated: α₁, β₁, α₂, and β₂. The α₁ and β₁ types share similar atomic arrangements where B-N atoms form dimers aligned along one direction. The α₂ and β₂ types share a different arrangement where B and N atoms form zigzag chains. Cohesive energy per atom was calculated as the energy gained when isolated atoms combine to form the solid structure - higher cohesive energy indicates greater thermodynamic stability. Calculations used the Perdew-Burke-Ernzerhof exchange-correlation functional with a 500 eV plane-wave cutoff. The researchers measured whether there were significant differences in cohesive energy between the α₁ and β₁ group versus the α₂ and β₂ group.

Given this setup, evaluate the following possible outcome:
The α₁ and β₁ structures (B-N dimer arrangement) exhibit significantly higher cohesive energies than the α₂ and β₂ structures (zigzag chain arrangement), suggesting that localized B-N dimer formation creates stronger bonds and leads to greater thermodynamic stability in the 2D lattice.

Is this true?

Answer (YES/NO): NO